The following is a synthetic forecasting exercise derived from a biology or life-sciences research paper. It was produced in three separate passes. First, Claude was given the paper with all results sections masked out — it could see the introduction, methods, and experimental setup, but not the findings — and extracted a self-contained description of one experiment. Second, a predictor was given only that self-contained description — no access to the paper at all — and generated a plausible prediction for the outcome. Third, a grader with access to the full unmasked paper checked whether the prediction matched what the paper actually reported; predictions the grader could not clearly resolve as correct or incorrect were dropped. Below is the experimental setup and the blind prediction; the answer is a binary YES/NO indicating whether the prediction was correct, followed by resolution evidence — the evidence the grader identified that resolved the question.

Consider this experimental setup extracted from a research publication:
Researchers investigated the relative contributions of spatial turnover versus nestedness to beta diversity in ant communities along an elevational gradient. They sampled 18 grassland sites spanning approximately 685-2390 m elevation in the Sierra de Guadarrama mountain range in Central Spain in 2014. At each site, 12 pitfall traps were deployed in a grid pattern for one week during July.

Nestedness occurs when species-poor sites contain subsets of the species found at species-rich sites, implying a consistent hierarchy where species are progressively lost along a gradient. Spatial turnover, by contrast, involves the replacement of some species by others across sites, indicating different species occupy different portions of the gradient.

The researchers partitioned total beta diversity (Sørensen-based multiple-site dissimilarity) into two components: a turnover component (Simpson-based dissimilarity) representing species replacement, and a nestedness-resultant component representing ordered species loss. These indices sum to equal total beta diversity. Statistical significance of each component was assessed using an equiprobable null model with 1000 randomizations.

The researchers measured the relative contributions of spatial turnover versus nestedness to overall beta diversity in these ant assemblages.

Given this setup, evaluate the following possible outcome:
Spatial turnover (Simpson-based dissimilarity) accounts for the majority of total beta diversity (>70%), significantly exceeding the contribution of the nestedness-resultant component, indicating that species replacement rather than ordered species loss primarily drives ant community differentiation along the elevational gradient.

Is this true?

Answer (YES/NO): YES